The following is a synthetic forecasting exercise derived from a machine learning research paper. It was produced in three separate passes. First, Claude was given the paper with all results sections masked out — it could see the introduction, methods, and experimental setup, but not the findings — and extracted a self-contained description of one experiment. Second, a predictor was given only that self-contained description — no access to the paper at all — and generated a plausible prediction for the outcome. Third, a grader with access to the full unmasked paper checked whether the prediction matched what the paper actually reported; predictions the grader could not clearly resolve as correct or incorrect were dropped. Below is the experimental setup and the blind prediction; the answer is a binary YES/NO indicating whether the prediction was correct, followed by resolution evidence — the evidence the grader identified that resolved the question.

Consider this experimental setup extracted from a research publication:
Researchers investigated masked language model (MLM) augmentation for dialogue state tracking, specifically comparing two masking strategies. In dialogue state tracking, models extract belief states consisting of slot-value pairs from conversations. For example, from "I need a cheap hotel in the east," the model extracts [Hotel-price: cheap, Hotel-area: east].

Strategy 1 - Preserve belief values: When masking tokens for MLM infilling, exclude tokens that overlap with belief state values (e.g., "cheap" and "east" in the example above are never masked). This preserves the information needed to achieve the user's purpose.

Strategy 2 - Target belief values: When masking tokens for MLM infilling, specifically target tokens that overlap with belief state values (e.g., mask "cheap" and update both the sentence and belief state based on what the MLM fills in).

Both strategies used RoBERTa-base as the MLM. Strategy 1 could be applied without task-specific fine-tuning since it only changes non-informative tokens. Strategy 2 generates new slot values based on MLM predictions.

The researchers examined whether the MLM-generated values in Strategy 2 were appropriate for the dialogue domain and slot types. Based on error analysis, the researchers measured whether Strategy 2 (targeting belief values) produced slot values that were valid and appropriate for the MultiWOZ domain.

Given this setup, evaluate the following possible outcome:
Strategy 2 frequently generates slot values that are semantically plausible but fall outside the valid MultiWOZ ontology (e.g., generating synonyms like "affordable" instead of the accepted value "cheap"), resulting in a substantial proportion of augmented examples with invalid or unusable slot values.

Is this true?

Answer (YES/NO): NO